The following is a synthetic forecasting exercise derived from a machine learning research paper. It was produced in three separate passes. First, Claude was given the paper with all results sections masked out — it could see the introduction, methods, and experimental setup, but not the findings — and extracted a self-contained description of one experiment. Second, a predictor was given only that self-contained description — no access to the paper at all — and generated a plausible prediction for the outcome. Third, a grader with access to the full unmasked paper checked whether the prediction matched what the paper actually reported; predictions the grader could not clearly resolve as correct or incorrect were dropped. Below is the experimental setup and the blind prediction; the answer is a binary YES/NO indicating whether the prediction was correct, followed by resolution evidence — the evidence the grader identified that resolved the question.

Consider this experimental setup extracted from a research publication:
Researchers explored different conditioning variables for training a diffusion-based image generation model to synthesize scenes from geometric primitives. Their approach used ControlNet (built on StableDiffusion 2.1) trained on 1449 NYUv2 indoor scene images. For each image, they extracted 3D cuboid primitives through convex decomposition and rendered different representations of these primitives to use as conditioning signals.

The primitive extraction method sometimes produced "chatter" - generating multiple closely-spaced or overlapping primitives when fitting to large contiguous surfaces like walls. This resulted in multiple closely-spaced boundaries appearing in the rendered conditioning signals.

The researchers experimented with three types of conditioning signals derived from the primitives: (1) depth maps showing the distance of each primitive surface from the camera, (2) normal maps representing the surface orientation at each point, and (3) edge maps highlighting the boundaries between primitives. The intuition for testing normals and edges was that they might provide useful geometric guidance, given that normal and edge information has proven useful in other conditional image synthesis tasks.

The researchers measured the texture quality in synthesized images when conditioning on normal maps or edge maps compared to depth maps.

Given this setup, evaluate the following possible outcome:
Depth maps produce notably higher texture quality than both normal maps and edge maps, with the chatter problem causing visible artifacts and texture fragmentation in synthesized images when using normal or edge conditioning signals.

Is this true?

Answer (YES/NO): YES